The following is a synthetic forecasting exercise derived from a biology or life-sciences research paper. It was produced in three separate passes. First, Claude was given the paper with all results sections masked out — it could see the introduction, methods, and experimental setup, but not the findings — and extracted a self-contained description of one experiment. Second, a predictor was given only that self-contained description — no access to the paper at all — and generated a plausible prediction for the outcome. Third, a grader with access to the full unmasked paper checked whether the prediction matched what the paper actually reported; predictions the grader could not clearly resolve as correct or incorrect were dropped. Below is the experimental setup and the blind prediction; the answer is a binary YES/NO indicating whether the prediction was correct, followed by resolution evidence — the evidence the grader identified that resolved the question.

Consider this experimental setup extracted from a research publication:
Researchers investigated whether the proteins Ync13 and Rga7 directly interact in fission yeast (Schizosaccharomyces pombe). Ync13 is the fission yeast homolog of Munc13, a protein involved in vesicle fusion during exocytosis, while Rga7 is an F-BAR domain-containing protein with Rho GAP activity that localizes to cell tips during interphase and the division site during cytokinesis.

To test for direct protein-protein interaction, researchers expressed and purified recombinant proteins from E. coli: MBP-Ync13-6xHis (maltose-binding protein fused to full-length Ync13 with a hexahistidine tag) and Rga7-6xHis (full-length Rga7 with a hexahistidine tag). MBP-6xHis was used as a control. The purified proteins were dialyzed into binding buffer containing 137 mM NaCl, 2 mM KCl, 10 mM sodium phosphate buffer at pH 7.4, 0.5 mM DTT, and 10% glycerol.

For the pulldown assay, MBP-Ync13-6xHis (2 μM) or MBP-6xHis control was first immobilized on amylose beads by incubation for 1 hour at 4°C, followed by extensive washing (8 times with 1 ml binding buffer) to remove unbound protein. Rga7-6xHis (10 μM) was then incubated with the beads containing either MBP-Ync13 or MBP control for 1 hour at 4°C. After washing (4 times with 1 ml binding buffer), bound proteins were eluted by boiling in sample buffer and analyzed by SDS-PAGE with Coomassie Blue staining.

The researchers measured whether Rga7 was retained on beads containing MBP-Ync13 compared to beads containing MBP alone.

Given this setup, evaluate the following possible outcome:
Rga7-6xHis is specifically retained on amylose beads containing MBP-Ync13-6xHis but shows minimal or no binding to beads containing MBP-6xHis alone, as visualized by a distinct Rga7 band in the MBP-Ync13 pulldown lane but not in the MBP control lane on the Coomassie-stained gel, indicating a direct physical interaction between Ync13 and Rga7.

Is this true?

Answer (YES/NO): YES